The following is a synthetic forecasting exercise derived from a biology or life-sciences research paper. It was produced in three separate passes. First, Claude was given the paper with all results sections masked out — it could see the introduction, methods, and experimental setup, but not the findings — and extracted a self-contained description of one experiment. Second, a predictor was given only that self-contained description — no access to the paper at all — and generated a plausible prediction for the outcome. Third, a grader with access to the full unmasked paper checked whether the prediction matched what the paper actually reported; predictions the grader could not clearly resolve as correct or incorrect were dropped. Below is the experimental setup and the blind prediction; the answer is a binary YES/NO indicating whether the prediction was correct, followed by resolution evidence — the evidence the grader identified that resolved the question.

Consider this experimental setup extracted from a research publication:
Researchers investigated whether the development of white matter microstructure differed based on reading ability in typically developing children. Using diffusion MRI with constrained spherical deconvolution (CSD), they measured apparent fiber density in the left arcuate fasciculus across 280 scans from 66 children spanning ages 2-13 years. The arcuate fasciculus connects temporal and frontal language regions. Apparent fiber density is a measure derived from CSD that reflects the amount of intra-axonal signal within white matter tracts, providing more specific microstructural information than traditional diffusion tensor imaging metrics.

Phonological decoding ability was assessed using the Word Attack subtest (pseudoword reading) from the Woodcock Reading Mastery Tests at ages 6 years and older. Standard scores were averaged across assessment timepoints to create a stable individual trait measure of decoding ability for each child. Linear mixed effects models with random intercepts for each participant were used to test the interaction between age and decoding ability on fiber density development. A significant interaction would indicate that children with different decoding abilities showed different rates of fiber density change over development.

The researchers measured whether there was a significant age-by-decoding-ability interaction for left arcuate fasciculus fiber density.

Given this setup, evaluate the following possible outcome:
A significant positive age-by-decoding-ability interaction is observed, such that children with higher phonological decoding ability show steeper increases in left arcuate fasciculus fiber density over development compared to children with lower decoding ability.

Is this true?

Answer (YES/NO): NO